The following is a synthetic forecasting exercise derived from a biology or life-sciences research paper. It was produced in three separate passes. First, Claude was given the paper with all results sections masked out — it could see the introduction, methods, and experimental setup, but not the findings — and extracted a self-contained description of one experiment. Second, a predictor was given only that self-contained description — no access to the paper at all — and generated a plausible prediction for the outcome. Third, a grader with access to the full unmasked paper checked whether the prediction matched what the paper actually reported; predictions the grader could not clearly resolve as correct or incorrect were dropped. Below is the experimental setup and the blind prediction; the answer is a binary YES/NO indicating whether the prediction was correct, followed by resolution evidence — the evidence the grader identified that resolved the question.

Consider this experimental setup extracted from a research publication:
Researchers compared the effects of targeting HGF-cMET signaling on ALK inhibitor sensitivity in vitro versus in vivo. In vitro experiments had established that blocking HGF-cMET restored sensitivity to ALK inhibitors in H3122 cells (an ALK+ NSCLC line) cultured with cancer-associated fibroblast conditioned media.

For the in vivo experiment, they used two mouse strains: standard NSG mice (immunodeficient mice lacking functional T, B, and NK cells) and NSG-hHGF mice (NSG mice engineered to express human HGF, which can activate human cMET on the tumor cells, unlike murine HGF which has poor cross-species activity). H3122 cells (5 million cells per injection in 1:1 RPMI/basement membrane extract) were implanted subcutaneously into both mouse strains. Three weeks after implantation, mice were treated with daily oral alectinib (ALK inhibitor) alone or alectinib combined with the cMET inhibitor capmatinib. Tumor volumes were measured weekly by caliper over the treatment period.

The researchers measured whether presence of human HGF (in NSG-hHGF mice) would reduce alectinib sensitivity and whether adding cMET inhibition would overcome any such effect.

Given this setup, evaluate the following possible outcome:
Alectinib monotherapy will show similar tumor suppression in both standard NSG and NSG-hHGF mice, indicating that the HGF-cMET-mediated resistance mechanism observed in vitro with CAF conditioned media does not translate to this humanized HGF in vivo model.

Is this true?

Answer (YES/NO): NO